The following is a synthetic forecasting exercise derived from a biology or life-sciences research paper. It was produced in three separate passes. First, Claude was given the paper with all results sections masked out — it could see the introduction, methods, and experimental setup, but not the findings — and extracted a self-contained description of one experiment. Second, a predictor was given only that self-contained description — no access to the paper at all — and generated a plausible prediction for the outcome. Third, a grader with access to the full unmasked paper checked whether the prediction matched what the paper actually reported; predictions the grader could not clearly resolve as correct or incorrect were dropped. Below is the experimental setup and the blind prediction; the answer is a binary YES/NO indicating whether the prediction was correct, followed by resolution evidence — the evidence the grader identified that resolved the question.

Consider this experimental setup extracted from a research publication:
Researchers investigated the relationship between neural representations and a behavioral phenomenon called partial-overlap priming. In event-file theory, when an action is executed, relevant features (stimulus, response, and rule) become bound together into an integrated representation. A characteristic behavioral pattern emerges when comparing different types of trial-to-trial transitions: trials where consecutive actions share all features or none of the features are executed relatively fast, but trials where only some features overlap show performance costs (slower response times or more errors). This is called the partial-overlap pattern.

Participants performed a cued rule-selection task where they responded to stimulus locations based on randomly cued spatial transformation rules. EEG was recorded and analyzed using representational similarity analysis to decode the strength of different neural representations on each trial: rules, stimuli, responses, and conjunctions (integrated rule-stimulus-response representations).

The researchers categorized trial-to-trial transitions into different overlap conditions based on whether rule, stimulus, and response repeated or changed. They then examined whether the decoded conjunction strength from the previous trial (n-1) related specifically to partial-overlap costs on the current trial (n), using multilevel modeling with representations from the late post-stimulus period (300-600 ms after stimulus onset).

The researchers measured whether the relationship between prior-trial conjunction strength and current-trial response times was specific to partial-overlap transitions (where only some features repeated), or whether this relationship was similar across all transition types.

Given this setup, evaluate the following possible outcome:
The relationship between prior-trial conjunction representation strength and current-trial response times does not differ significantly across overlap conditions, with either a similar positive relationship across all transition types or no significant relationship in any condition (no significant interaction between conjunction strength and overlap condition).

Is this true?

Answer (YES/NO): NO